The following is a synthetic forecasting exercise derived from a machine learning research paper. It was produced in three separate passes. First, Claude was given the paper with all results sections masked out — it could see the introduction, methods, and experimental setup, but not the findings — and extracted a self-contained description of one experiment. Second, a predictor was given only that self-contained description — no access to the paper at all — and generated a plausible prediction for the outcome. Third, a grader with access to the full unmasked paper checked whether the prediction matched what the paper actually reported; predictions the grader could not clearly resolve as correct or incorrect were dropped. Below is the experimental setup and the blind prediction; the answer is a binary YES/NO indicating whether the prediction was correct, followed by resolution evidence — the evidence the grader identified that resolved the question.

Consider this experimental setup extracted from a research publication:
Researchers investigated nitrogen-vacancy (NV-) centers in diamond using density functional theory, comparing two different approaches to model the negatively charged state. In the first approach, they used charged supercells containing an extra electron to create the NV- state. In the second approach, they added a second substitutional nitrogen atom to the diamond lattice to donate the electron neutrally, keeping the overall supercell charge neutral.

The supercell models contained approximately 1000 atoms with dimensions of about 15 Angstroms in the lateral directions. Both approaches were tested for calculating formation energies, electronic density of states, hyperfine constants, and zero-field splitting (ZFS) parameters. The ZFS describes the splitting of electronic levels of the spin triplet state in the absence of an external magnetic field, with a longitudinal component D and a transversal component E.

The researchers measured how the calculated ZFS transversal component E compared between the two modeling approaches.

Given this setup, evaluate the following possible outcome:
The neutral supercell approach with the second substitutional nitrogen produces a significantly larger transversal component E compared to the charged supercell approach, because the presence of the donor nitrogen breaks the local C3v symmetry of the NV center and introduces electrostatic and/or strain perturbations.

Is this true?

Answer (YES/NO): YES